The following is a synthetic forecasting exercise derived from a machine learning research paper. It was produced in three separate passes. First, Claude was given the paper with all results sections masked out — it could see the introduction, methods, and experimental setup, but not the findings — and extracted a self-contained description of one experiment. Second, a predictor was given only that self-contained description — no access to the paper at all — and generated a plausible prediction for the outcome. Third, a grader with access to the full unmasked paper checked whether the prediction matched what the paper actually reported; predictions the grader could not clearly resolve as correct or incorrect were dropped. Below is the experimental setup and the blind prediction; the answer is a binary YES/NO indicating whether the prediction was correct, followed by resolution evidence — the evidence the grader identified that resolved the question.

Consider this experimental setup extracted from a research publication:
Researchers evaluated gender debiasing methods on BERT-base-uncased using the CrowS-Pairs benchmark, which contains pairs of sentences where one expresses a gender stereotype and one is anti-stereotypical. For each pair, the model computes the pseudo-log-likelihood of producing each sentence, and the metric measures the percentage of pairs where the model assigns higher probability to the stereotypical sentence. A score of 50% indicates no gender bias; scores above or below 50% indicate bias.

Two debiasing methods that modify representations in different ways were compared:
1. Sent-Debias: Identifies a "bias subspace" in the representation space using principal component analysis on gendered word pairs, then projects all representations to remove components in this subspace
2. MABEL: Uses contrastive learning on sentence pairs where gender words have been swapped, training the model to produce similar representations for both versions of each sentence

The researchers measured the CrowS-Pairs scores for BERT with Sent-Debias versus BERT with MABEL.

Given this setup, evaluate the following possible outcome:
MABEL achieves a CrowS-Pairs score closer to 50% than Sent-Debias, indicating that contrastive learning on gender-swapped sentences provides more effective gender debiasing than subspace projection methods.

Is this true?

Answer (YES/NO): YES